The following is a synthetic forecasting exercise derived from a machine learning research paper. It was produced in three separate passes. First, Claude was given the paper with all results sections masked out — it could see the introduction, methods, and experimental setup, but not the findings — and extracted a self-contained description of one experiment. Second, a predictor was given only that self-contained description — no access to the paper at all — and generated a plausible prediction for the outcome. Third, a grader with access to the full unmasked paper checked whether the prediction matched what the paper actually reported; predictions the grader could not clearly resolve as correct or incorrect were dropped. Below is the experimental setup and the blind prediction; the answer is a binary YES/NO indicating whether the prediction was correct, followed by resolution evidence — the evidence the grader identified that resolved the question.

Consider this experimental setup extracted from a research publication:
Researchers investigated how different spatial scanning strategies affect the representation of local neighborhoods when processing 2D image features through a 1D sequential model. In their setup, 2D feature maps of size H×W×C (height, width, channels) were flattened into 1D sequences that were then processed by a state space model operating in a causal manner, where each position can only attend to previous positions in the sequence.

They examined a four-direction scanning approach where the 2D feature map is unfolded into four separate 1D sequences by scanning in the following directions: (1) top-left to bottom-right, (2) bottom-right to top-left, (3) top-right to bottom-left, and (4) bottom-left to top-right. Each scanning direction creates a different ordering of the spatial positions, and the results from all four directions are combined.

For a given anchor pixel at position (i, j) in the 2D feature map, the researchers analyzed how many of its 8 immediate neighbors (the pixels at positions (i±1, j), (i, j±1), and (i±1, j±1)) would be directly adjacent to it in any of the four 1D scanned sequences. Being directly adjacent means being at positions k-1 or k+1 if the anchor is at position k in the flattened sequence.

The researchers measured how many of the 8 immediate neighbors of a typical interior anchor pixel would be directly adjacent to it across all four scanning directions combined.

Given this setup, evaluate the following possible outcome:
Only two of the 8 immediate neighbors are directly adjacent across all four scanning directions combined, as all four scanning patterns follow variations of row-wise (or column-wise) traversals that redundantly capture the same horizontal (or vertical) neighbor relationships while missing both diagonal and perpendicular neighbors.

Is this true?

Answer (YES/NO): NO